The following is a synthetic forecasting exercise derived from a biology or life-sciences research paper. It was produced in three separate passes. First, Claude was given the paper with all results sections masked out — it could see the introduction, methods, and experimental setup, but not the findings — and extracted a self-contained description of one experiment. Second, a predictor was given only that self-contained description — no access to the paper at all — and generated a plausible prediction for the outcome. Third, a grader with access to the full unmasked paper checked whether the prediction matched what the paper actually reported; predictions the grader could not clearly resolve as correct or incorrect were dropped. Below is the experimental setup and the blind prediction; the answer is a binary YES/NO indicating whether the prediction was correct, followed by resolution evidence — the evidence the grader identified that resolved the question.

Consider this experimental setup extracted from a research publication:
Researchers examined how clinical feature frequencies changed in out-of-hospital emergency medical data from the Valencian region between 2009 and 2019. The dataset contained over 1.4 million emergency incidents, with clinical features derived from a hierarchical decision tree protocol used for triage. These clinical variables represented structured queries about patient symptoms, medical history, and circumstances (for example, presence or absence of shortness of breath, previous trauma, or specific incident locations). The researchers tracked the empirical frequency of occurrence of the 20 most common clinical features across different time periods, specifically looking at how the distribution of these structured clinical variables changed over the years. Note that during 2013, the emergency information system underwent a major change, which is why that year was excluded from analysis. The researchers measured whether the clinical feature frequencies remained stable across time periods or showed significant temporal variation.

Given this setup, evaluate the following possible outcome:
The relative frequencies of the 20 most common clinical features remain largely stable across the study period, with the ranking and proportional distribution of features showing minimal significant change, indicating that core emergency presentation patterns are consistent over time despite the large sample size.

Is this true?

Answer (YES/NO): NO